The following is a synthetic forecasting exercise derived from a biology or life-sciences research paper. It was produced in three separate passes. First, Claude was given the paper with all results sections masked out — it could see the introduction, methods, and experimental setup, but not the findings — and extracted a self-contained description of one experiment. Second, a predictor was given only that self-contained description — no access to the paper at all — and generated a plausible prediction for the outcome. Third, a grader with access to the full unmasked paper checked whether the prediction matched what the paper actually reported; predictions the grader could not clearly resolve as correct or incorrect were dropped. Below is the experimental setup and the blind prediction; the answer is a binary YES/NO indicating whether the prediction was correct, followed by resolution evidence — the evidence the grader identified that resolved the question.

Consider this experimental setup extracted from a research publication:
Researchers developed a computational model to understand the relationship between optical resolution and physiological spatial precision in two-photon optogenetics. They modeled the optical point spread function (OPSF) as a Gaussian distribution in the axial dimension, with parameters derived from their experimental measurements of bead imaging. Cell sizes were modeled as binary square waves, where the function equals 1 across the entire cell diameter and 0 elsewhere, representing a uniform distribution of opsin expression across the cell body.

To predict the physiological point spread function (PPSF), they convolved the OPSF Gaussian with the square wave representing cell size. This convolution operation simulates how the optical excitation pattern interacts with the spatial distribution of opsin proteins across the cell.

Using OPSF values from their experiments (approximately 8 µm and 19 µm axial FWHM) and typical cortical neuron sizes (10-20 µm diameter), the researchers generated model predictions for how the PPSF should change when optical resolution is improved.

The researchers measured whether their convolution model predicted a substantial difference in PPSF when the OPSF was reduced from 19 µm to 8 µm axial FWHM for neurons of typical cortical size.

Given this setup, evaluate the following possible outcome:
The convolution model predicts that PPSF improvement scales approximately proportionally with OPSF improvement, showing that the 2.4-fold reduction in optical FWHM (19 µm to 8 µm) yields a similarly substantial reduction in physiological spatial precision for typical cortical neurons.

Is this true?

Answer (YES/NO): NO